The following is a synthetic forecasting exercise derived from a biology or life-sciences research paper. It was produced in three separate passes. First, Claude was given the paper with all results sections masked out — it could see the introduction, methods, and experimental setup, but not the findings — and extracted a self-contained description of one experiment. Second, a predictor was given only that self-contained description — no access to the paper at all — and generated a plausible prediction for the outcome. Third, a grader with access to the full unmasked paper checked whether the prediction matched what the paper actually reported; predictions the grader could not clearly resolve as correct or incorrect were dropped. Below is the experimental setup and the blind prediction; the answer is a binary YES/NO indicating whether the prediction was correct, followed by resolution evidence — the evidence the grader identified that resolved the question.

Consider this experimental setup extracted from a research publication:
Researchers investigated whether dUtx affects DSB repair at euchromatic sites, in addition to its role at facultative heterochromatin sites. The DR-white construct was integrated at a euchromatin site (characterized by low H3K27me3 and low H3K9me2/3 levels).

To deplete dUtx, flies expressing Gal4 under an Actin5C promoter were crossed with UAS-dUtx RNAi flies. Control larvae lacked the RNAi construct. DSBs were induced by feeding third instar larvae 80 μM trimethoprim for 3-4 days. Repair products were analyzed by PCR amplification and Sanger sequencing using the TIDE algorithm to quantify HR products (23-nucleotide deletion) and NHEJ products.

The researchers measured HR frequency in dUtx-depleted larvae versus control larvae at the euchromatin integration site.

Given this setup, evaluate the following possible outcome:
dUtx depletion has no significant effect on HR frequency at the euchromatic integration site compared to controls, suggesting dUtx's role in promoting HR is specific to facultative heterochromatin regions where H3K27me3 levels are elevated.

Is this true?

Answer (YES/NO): YES